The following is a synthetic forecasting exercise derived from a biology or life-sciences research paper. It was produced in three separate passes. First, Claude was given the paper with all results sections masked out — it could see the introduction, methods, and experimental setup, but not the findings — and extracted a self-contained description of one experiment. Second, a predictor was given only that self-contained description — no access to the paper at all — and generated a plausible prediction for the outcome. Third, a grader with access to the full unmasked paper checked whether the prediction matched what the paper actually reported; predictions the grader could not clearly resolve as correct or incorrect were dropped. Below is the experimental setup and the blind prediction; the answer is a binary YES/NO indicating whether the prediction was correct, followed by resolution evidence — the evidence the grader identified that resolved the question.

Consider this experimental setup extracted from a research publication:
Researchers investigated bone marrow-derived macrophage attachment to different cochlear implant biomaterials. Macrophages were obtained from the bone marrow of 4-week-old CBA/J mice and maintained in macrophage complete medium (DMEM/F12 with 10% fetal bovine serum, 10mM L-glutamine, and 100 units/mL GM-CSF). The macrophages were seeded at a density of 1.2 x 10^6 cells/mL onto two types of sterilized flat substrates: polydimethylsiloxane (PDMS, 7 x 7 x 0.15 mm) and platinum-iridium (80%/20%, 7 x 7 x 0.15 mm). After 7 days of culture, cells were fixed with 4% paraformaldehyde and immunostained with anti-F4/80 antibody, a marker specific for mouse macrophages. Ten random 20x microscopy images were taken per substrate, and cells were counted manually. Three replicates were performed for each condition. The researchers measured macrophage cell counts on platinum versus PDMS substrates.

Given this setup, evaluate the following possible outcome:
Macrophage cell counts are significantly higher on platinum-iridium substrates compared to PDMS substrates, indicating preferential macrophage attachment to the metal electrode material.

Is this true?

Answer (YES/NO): YES